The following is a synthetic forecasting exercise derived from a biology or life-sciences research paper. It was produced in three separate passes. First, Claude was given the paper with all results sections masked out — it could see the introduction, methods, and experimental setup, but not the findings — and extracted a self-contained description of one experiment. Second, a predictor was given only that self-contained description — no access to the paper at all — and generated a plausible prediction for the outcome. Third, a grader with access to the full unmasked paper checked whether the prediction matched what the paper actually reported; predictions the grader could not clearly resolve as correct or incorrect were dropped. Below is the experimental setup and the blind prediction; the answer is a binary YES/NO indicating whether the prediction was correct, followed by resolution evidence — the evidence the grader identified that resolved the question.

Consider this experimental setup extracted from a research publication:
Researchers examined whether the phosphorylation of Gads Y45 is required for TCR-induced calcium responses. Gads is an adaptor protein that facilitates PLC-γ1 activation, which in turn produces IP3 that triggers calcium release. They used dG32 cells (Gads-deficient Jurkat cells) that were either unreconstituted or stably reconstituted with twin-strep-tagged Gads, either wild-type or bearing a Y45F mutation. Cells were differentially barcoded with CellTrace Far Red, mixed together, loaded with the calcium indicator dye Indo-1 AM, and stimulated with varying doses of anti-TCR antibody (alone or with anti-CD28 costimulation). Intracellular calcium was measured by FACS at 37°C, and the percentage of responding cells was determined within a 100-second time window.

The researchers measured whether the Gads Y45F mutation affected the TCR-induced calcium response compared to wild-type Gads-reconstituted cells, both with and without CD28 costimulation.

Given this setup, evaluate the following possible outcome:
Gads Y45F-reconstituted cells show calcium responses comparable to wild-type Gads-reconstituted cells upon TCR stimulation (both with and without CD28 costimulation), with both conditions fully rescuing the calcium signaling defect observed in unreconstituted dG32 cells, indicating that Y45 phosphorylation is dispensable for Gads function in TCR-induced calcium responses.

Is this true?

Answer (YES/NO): YES